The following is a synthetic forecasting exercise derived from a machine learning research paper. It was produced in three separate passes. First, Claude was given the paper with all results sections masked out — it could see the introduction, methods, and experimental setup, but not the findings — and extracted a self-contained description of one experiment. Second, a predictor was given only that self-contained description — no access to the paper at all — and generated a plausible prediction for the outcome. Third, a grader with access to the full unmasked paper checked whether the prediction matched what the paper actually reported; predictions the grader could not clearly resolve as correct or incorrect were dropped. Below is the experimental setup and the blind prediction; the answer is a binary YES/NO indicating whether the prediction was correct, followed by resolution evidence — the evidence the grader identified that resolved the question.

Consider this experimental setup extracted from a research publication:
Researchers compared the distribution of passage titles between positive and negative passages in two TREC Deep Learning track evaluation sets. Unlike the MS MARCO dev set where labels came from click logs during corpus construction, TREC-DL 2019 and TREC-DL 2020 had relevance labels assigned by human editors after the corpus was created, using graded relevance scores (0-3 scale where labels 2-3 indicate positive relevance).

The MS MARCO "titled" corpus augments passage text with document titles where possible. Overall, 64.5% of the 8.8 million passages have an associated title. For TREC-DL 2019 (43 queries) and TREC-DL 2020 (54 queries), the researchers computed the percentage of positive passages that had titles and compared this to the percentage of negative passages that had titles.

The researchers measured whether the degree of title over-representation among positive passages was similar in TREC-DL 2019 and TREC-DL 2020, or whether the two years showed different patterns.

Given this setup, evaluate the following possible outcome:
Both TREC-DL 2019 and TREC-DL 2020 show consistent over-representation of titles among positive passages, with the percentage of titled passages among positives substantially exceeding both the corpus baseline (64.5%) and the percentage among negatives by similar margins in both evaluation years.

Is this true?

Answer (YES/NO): NO